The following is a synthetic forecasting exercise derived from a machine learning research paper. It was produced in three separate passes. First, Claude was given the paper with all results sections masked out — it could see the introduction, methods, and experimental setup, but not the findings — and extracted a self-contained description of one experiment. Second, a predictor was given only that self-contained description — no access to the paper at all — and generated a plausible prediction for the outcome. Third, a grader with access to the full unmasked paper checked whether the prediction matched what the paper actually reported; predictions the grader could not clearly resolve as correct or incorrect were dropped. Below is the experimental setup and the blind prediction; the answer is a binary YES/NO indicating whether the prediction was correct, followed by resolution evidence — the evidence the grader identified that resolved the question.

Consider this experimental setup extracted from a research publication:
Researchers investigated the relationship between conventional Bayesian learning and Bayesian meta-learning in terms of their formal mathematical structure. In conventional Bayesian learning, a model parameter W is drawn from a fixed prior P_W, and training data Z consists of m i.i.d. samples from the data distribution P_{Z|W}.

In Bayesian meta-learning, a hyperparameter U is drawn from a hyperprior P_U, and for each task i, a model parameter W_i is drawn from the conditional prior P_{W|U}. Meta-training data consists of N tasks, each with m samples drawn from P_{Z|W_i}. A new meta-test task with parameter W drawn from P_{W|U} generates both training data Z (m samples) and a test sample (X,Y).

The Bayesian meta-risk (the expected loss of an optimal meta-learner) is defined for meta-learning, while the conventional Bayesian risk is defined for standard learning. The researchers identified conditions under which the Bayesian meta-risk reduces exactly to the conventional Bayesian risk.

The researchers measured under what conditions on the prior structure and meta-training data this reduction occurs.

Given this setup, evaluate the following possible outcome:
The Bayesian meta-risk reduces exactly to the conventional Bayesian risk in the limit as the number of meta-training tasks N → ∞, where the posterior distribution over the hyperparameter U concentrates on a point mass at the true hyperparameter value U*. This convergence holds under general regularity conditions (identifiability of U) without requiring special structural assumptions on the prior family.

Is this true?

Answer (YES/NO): NO